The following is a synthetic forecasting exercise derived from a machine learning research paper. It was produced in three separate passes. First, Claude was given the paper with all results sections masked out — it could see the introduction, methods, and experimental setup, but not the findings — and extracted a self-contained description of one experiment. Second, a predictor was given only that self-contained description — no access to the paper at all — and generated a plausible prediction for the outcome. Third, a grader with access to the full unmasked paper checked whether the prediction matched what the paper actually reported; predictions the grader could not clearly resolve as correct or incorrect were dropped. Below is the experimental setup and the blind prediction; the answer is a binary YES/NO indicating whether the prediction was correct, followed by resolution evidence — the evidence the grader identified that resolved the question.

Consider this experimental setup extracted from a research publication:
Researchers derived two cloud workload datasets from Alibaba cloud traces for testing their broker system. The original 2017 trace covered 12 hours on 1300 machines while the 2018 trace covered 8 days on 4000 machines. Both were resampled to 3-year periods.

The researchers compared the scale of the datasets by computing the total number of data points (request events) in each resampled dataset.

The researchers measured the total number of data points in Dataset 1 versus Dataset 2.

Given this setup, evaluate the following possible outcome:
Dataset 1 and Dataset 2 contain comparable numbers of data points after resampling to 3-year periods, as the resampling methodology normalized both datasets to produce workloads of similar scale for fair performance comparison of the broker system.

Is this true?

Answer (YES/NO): NO